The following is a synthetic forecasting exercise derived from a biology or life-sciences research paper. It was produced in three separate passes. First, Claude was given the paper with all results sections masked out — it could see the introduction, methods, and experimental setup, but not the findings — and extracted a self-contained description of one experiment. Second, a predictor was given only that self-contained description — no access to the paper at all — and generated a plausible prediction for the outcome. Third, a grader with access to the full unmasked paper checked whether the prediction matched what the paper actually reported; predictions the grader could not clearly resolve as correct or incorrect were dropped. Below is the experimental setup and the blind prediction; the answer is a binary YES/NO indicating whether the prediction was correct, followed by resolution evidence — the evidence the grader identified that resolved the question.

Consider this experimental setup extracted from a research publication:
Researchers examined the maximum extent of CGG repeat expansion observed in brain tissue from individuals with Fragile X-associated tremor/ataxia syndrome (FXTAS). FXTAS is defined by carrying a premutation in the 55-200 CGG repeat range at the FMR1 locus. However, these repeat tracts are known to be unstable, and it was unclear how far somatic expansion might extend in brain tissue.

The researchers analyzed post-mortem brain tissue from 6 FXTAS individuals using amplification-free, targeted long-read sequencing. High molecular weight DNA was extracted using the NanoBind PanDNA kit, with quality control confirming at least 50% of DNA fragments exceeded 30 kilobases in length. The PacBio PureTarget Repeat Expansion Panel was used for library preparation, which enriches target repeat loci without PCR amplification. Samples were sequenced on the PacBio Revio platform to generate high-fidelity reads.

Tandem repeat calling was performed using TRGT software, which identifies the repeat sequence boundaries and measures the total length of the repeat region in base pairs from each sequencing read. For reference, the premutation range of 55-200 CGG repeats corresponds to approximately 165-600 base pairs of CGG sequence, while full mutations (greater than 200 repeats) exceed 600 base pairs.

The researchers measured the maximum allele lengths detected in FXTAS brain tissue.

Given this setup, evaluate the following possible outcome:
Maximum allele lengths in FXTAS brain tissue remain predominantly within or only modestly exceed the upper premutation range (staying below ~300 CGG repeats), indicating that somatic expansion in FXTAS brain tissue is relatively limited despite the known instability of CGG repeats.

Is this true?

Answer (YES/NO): NO